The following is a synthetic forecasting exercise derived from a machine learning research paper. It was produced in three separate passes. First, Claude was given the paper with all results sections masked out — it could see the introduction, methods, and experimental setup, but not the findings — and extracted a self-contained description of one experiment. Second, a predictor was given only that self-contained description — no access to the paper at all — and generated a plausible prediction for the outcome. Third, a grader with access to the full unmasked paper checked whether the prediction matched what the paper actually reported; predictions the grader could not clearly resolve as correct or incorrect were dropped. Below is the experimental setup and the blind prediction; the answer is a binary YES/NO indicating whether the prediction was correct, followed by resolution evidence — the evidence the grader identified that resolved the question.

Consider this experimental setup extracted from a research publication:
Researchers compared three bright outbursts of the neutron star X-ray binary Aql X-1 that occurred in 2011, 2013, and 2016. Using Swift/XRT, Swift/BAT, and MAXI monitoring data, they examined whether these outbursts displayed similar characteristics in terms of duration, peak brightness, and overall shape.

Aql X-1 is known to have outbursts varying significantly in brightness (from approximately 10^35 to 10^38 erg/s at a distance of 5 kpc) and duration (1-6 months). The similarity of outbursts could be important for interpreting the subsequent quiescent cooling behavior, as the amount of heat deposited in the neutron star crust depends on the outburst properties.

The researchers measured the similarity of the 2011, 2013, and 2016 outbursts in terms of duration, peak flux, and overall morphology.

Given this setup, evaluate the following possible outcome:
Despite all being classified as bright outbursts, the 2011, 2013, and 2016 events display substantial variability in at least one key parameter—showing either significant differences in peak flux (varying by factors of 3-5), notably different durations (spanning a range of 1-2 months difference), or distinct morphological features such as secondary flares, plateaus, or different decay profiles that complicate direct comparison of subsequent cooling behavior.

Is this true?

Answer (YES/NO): NO